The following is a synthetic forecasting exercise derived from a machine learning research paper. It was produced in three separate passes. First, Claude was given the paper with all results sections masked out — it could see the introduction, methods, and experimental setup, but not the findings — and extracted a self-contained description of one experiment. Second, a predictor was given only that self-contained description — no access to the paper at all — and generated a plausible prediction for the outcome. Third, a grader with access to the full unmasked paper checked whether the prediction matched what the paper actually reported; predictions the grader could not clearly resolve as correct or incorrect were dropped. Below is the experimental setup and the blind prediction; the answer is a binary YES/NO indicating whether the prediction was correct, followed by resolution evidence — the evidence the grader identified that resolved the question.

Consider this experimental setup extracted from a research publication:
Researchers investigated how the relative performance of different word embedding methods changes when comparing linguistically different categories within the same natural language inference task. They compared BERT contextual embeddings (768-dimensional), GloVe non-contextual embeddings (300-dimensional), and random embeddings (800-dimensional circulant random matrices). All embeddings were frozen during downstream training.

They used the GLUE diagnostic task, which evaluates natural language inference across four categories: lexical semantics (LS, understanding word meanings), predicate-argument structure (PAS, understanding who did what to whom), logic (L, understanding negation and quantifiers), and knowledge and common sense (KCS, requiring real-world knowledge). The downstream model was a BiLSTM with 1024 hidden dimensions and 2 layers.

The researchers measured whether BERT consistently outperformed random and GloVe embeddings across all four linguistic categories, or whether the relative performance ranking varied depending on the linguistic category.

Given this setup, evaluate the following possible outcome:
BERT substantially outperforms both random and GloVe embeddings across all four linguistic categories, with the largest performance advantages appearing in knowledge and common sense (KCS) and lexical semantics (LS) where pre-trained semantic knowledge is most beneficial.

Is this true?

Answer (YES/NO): NO